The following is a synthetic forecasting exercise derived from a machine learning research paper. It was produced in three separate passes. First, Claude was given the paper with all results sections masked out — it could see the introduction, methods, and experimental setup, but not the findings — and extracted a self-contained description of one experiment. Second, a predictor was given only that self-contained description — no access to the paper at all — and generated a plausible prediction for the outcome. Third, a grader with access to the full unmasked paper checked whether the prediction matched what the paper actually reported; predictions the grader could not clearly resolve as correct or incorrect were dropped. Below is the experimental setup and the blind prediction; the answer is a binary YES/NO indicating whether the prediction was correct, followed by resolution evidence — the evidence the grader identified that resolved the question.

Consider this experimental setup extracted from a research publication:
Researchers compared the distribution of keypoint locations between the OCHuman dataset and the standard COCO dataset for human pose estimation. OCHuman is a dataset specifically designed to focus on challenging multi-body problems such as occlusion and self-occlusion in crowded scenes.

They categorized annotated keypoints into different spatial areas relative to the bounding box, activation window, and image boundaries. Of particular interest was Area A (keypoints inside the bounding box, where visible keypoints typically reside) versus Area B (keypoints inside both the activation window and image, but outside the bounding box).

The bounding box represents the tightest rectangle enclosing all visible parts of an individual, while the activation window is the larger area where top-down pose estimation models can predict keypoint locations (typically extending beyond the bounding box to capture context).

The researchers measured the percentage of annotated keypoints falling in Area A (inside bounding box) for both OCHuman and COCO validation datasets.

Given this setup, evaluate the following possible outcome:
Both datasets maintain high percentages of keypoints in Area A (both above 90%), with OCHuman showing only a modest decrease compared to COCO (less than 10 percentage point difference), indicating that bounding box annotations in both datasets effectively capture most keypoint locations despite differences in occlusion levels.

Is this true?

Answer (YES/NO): NO